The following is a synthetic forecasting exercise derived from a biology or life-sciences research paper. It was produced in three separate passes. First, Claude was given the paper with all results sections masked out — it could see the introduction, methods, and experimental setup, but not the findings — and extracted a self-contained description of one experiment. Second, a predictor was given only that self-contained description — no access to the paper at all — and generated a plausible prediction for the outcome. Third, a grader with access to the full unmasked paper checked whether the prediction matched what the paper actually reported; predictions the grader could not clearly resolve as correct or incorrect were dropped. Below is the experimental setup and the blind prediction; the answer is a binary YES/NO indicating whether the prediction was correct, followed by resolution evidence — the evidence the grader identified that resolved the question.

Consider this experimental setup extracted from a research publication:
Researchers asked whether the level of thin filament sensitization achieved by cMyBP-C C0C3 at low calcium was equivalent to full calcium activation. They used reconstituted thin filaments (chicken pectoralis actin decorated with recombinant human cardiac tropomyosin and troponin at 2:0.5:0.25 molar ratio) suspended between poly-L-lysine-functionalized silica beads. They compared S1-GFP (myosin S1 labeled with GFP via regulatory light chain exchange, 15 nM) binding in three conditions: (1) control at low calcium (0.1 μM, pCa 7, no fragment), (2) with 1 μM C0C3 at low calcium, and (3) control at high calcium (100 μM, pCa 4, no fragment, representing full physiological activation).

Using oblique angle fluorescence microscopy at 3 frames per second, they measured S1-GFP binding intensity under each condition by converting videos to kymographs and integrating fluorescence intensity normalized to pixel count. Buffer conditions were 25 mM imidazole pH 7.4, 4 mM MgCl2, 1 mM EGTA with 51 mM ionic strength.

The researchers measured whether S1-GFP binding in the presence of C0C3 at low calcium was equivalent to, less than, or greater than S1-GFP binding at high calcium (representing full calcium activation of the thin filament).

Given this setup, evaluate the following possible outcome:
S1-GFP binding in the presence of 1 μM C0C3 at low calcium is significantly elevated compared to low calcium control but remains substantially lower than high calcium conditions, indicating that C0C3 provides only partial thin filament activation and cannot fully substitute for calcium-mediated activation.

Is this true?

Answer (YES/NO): NO